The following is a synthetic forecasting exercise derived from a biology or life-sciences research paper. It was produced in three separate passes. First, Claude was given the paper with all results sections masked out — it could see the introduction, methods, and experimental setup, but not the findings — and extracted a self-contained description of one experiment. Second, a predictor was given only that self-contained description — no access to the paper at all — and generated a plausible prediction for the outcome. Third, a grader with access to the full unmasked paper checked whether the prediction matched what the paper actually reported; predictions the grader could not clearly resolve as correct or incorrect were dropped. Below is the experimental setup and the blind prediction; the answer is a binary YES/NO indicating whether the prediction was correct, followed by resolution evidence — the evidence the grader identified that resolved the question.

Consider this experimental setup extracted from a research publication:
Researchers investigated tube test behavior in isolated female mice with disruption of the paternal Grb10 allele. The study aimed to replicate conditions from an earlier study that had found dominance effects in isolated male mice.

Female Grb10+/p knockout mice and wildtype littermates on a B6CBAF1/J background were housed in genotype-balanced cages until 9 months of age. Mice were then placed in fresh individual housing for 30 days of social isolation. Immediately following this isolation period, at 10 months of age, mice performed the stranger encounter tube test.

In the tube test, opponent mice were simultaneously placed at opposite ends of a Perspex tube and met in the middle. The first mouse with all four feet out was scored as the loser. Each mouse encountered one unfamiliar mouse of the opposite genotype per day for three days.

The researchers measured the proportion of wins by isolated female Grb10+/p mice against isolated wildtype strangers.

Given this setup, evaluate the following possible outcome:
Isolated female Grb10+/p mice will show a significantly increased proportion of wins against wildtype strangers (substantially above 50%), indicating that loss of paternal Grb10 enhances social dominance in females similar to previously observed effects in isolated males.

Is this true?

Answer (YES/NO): YES